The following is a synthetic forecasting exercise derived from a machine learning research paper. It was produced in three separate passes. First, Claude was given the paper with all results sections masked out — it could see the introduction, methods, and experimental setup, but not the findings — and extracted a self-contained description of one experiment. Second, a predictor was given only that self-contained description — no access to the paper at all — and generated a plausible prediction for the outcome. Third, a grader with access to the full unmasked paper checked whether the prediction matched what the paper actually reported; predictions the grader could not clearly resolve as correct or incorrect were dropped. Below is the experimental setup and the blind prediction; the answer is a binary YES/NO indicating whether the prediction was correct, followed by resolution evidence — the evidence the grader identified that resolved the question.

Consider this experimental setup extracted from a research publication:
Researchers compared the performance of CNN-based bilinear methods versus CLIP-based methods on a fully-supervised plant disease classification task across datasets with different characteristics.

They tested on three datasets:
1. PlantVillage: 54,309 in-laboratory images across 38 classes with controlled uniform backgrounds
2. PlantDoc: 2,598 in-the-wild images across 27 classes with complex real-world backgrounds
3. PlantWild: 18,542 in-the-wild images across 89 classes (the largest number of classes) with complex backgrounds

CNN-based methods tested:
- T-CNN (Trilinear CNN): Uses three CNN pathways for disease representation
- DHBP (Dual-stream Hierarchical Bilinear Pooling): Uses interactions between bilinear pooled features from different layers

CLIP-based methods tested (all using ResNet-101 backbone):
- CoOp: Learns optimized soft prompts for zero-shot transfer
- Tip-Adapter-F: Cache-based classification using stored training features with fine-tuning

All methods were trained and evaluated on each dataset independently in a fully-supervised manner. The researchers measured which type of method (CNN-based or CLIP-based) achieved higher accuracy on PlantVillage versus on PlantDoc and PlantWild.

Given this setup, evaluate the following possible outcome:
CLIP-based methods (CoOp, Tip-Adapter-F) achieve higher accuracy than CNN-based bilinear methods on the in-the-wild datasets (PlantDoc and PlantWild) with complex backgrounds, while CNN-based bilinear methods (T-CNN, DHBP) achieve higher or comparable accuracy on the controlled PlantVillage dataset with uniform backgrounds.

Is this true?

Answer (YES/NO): NO